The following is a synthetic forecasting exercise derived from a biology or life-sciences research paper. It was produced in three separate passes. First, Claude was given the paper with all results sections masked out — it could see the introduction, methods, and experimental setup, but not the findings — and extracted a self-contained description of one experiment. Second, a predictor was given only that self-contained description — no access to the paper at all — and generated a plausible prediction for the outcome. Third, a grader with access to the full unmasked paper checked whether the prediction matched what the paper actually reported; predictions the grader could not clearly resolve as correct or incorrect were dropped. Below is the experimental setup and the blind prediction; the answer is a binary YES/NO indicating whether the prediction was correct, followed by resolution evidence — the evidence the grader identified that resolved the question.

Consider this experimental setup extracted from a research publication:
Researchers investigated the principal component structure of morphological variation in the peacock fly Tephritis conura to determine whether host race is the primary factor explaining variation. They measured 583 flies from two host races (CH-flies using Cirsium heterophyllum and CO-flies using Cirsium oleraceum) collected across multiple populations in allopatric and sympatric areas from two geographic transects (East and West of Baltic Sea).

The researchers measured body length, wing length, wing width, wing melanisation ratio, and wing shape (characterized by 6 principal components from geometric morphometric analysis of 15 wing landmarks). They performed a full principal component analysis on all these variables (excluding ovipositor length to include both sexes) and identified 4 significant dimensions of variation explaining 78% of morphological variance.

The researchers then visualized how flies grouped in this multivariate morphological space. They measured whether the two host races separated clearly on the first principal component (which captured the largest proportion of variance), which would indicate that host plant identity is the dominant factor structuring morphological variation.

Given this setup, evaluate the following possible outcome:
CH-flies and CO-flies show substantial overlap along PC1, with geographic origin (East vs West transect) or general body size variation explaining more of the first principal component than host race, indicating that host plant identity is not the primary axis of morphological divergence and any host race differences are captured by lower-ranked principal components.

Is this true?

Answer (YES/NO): NO